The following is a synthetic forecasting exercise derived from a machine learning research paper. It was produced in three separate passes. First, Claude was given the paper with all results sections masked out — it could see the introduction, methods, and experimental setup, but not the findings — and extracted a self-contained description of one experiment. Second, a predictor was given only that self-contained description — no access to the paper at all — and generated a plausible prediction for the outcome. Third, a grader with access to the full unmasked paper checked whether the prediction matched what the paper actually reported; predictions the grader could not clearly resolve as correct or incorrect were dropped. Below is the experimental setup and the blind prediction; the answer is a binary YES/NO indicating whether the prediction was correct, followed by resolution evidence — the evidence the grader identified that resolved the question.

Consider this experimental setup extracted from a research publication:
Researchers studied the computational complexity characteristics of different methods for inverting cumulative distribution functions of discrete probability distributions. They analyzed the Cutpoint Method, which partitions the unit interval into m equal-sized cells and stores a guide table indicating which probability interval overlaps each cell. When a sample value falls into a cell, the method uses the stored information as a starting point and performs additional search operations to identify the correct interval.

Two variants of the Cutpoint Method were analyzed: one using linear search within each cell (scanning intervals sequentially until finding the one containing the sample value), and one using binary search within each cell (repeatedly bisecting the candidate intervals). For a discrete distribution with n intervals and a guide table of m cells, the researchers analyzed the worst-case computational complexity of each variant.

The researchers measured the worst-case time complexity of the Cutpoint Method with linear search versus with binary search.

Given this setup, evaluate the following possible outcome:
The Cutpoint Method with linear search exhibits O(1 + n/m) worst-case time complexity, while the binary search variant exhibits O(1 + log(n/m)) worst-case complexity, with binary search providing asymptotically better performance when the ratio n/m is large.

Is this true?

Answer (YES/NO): NO